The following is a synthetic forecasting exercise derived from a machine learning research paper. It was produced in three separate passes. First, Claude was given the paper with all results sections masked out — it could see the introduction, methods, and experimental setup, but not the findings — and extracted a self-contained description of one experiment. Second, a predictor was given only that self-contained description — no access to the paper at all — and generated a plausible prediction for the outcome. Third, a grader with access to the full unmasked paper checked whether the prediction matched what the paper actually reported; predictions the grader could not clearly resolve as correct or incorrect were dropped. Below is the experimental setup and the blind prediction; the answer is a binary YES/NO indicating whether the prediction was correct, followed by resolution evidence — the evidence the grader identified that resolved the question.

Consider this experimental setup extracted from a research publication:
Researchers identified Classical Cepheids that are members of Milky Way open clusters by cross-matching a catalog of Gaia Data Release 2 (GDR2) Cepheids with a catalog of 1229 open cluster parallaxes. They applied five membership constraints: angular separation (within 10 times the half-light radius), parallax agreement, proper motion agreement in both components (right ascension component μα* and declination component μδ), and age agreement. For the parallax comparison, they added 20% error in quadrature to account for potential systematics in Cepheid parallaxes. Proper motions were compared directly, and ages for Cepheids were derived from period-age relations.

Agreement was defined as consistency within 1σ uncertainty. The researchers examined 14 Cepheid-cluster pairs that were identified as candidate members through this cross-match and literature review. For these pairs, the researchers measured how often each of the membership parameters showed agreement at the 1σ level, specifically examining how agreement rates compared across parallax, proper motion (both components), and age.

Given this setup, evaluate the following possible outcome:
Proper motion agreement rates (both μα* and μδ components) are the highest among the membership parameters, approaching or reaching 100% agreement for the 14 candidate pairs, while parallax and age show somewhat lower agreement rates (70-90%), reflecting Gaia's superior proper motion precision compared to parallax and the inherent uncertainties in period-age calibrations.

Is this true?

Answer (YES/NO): NO